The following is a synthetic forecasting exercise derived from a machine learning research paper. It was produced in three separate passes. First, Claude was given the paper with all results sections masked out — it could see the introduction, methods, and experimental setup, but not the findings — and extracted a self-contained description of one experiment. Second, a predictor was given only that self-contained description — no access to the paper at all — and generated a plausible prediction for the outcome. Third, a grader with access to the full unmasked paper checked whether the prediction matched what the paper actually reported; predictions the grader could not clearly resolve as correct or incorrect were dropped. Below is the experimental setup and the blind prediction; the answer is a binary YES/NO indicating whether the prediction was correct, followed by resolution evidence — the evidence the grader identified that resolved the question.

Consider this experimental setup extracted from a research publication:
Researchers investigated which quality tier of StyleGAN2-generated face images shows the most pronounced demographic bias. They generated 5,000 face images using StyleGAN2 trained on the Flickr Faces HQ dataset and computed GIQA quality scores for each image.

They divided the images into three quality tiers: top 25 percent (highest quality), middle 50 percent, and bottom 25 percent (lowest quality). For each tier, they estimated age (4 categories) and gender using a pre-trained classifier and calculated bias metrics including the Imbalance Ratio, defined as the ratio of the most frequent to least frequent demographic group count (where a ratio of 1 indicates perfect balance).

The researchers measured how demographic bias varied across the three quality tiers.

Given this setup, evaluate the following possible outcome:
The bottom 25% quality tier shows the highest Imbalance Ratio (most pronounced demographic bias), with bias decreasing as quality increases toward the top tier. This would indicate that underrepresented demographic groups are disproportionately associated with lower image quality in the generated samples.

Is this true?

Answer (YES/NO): NO